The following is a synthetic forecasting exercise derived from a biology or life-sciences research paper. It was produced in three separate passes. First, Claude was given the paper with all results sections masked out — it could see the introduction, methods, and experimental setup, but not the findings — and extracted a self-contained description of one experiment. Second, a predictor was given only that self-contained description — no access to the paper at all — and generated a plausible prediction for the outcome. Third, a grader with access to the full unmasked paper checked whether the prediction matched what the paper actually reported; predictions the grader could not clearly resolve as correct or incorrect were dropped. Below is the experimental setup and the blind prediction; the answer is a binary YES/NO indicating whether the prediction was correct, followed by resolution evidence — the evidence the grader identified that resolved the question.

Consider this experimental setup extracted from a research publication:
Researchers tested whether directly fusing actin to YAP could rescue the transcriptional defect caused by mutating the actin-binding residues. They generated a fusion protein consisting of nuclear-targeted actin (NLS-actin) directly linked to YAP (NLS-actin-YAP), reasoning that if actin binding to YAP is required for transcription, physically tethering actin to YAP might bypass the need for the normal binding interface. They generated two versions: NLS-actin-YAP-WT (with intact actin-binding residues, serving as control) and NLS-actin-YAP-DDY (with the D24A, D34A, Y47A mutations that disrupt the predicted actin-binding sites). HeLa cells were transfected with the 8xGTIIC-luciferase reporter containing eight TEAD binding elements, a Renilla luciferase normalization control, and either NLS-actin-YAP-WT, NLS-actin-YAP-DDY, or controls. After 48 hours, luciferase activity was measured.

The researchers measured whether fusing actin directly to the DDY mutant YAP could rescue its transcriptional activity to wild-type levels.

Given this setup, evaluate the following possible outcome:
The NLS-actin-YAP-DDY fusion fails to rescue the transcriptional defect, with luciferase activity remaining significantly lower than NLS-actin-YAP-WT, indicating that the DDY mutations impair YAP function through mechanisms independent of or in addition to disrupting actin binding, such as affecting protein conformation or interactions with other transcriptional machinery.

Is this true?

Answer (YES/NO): NO